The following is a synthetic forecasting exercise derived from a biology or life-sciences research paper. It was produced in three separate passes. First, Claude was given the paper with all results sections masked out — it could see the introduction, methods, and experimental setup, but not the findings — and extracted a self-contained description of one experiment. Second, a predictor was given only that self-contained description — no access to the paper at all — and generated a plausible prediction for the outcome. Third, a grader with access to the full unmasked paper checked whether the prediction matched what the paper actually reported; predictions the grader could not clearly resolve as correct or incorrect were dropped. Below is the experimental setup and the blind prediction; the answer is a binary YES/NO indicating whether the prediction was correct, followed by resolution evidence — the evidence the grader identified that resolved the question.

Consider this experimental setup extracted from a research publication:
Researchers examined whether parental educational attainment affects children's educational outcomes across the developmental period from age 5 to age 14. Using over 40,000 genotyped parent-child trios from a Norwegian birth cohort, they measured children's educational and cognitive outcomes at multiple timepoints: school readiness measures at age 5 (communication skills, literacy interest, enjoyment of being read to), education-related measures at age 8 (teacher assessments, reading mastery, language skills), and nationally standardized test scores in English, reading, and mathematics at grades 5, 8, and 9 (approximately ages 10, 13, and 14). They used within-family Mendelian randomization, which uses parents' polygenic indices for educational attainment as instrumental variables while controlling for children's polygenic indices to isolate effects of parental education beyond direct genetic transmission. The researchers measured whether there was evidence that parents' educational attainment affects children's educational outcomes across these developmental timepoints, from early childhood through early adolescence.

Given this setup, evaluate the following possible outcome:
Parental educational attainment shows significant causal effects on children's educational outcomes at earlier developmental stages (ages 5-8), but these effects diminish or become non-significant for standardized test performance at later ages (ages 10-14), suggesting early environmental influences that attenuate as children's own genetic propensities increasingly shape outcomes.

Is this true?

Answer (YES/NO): NO